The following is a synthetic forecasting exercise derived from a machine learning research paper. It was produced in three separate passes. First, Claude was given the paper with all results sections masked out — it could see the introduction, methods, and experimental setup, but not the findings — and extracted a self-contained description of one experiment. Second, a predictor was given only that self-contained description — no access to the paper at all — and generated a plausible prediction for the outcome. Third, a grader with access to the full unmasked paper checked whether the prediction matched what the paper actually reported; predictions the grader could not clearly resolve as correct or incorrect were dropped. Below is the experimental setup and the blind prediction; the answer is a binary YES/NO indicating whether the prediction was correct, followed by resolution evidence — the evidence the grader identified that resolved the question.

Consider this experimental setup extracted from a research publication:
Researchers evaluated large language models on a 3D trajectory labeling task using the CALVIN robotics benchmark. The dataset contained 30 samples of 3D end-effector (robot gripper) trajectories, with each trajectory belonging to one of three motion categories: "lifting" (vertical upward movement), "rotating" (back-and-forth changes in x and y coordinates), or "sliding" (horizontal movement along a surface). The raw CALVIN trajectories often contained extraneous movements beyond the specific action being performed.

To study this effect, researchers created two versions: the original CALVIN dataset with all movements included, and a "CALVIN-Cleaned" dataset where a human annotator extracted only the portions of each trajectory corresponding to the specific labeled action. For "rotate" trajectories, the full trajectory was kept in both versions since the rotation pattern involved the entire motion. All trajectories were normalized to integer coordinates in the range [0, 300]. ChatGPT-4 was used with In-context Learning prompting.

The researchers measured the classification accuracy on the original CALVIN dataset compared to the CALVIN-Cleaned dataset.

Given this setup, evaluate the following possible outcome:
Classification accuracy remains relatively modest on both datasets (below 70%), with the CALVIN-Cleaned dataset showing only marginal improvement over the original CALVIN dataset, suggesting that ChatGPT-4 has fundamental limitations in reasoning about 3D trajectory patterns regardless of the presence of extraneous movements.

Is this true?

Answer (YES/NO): NO